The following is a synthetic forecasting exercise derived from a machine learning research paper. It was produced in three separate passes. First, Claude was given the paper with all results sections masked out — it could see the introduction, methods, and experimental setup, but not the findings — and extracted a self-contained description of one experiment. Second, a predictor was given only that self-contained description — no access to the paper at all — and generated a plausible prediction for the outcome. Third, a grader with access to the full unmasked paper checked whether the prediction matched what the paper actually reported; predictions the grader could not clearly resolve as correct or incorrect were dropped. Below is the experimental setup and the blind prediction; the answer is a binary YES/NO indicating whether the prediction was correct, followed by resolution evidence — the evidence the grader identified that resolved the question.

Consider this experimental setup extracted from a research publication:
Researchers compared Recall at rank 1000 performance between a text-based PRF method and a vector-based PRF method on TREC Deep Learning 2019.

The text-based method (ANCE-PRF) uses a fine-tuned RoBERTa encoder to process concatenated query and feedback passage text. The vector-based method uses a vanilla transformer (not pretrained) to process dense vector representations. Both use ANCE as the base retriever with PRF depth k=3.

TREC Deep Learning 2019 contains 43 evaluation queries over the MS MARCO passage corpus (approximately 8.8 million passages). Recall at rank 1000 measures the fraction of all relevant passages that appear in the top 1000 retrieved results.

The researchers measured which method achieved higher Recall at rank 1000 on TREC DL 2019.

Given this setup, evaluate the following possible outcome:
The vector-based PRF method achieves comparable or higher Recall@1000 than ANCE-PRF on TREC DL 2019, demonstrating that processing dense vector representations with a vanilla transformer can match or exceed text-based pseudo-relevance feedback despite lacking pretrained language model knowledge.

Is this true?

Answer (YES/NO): YES